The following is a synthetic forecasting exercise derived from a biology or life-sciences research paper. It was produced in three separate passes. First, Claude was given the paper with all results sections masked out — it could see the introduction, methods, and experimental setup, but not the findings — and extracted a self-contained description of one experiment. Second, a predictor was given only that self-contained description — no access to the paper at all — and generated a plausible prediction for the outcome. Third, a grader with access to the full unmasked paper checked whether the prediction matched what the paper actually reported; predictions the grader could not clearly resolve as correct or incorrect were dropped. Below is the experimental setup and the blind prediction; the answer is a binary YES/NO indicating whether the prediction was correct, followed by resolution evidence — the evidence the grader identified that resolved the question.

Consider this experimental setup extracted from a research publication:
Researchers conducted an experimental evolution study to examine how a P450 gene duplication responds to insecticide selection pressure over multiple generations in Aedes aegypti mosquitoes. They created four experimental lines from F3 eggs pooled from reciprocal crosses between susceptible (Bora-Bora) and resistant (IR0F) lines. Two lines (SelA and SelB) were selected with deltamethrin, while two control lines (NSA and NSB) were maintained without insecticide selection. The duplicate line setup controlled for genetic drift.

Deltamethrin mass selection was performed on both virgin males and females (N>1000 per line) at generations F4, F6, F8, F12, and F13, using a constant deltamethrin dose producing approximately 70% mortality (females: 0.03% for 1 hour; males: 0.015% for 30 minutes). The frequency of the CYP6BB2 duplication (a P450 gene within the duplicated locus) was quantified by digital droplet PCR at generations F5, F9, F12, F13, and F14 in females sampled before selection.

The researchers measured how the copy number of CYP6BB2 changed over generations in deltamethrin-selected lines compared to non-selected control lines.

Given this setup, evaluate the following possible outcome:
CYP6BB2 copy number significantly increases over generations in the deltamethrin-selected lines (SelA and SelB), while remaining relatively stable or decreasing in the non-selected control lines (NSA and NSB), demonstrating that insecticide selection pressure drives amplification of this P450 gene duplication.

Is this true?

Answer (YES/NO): NO